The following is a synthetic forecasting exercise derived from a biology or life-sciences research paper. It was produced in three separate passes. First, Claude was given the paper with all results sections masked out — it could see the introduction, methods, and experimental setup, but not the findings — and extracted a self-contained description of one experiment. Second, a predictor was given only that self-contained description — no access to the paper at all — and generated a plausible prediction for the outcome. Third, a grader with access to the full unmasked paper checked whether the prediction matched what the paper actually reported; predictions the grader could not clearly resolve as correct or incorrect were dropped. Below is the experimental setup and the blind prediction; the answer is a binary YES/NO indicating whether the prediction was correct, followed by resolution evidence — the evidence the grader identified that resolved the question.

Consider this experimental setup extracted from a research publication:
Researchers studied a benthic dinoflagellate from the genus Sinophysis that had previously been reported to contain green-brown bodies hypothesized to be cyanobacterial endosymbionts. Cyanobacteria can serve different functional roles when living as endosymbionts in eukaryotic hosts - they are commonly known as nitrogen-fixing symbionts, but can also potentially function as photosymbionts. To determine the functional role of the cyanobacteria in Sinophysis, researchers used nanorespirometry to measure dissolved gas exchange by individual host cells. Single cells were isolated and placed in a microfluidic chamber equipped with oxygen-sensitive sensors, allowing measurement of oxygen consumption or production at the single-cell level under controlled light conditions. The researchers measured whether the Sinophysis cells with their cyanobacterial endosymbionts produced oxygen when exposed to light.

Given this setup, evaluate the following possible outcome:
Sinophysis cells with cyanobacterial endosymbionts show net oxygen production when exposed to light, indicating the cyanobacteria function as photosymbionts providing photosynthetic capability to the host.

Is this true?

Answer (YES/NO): YES